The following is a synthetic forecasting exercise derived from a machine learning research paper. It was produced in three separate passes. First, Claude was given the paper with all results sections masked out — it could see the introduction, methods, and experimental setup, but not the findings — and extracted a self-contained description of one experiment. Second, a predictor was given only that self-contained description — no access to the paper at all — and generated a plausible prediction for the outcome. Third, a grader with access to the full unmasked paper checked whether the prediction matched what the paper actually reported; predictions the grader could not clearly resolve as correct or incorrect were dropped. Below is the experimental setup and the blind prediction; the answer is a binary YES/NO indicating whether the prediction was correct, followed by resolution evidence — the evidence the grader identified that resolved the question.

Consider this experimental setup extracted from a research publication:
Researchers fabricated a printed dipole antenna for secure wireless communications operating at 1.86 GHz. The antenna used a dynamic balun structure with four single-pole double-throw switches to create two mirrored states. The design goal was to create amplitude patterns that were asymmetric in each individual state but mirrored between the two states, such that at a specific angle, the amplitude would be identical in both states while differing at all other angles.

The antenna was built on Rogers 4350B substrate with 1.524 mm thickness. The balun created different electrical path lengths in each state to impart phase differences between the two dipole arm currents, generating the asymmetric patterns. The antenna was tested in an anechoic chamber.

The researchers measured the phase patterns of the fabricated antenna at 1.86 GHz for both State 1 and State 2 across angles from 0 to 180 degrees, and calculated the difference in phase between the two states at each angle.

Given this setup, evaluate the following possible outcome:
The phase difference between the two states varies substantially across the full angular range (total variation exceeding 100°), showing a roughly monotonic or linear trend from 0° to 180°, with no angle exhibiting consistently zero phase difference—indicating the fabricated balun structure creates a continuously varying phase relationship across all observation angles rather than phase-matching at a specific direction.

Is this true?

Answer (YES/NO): NO